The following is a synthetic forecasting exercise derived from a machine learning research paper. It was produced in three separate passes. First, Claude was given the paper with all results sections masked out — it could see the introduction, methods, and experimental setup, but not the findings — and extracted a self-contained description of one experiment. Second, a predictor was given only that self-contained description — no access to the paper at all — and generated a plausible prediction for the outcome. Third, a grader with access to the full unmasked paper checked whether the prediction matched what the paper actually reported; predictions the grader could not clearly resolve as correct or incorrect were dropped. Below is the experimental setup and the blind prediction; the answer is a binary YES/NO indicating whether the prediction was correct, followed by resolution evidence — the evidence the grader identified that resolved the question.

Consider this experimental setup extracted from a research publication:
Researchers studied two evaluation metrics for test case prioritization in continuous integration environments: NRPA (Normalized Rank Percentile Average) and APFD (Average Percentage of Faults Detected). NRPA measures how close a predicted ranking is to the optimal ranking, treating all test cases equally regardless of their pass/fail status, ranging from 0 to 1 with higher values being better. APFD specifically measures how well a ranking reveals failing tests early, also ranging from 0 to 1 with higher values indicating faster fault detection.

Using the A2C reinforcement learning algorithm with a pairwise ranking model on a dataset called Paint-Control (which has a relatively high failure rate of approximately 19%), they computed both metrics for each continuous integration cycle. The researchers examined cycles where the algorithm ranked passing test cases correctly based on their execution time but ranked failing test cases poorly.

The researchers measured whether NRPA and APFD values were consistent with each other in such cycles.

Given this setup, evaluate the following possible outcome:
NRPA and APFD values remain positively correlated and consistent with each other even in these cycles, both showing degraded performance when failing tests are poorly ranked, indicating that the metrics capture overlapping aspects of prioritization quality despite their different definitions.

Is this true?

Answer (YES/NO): NO